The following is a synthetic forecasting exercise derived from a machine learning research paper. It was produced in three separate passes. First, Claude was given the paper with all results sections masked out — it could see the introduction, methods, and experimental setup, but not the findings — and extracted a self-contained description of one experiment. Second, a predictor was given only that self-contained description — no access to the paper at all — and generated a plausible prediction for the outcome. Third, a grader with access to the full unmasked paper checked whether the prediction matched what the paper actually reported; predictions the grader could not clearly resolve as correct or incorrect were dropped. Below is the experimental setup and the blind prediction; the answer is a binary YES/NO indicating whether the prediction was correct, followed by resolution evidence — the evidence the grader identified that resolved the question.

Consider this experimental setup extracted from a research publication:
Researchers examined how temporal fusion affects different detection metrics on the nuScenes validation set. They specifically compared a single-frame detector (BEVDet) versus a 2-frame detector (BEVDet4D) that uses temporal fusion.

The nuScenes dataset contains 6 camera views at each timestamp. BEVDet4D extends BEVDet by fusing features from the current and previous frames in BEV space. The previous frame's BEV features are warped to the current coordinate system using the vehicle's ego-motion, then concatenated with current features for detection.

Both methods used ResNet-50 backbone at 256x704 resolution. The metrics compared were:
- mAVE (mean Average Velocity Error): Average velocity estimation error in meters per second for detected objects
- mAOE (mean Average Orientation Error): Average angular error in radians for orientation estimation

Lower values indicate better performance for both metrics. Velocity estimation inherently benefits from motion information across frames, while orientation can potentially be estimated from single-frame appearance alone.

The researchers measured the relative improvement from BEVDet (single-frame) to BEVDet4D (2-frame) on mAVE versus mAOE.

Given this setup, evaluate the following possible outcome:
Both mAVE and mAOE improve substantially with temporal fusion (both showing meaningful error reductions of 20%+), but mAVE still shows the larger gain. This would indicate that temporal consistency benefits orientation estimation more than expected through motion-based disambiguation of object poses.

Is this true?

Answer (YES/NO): NO